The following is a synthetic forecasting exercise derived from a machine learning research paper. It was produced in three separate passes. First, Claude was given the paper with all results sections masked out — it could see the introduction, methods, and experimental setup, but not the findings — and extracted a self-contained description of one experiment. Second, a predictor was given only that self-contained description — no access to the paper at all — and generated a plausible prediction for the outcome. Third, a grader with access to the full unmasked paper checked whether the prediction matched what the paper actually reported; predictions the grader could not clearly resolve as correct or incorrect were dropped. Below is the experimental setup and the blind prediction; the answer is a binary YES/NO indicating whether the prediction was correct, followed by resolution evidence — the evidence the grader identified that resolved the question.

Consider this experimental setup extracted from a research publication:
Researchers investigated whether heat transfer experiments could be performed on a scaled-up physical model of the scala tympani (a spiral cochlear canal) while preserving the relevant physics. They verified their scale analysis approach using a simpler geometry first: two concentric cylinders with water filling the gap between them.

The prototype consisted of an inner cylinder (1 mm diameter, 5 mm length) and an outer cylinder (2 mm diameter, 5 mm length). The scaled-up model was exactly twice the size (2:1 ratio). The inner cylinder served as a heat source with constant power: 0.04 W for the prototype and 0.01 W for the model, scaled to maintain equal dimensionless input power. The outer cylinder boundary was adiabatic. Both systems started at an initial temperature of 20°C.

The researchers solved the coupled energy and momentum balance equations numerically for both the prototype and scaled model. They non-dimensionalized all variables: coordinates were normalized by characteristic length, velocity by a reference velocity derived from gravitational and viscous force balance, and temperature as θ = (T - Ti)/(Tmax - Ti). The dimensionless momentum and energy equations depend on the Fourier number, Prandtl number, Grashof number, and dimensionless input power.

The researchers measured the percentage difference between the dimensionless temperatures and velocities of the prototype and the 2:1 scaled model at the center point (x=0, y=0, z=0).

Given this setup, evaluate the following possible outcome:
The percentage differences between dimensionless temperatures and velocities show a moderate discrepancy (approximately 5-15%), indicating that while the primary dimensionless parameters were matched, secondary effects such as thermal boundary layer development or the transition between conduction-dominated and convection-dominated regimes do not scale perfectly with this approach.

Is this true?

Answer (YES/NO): NO